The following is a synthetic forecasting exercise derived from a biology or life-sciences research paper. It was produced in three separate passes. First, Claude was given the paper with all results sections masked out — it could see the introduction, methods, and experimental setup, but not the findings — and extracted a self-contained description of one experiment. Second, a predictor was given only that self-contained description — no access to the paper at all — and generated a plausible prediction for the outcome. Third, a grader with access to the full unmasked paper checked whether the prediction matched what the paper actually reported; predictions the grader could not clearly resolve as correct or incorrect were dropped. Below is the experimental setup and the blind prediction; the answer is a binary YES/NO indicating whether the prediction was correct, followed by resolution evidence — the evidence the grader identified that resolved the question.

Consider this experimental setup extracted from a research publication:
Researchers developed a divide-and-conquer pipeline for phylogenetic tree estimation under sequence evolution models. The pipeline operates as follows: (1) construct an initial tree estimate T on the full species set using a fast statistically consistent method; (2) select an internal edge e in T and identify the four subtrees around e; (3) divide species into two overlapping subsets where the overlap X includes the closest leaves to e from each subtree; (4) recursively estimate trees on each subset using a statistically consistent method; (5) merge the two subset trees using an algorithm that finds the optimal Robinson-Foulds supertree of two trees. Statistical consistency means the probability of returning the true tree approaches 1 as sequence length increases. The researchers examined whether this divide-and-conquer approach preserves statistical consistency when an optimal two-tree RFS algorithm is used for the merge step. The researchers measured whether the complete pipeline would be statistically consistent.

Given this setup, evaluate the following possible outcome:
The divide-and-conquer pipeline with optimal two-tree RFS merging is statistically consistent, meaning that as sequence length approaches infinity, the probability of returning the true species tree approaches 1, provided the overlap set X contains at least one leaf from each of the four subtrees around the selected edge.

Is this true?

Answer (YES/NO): NO